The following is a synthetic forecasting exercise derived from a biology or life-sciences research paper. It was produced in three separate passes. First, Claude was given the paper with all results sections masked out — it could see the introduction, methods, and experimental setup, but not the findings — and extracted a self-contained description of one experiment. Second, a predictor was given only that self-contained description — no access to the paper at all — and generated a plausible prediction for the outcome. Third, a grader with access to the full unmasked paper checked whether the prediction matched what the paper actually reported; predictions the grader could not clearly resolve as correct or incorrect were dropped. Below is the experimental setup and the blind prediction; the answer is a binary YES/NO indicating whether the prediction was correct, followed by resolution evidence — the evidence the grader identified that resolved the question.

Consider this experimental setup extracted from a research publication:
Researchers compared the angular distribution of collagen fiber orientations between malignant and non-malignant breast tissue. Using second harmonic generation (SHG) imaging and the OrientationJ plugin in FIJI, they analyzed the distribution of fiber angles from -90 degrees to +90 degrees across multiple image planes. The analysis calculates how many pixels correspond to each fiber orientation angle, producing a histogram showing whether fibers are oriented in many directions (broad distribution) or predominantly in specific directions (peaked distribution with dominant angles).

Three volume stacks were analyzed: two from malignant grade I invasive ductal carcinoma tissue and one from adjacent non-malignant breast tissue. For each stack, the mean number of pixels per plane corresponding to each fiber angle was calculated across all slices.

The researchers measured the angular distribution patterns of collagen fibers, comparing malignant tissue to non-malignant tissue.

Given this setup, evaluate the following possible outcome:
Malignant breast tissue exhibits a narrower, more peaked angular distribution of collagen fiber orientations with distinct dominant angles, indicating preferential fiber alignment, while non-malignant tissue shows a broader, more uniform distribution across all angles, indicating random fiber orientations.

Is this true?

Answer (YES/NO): NO